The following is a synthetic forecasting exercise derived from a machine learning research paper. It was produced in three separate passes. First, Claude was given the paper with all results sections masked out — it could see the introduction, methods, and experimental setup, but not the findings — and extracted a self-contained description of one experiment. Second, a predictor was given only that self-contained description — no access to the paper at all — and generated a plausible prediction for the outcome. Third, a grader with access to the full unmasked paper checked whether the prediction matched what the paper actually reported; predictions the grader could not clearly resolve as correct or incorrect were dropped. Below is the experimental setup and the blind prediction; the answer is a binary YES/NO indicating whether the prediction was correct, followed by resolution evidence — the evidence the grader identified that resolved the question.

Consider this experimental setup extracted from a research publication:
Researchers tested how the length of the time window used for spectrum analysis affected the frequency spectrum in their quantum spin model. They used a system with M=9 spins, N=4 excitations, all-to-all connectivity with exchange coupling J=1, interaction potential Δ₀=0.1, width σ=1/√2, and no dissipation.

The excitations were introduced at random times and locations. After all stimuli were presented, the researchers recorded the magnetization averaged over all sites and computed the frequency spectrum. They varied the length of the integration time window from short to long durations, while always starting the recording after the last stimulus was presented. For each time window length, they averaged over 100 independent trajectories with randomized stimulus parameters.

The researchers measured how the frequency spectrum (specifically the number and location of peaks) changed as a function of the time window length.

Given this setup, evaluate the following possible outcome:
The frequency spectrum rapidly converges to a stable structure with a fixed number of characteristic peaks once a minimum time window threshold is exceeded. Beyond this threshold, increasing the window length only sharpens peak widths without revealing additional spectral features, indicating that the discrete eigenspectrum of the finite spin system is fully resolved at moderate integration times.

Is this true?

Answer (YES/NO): NO